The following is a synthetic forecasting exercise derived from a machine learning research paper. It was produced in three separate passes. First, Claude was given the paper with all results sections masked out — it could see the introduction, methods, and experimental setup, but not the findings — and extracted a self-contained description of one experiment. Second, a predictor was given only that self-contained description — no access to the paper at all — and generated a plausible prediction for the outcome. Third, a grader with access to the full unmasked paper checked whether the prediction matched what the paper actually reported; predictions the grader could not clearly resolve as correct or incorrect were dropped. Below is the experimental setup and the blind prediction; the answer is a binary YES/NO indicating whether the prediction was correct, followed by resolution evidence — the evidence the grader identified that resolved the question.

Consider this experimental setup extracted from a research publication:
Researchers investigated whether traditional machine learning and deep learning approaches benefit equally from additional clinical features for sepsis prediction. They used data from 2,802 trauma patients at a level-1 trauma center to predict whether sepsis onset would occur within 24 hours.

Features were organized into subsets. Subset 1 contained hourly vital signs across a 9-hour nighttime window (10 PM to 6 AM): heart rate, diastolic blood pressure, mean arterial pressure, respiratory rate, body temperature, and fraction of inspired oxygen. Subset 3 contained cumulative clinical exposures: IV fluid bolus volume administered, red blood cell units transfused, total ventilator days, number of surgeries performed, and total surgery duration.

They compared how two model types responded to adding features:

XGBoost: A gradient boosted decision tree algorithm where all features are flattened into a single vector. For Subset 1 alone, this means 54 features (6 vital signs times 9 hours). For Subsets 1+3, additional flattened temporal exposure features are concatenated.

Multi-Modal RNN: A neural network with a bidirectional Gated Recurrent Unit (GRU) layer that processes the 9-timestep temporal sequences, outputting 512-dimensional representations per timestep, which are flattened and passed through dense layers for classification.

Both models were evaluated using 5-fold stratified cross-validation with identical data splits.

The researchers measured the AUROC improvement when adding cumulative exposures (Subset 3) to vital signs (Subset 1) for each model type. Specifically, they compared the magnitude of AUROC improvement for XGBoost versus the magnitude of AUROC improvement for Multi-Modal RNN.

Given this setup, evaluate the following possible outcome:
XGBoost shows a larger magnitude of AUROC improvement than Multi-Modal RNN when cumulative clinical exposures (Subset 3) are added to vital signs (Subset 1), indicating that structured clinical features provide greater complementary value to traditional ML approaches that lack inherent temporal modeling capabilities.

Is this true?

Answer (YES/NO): NO